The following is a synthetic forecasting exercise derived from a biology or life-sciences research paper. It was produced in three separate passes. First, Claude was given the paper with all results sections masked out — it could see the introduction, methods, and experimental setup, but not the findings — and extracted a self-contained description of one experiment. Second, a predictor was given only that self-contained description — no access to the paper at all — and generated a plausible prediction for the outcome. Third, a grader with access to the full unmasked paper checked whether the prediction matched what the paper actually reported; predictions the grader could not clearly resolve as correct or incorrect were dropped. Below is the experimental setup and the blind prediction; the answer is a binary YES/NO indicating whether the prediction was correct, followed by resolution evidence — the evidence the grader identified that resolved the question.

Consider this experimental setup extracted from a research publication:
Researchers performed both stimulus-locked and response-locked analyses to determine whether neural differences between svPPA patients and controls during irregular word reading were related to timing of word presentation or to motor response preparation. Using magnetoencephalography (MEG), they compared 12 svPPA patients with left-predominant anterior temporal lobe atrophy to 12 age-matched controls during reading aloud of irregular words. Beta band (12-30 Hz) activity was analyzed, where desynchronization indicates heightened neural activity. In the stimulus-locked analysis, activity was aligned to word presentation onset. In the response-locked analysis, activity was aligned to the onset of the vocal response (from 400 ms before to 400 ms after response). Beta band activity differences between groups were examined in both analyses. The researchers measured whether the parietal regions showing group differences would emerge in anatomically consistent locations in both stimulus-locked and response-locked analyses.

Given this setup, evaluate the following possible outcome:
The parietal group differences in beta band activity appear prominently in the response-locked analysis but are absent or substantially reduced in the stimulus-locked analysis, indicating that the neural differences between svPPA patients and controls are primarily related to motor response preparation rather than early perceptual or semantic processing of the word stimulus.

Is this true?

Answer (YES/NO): NO